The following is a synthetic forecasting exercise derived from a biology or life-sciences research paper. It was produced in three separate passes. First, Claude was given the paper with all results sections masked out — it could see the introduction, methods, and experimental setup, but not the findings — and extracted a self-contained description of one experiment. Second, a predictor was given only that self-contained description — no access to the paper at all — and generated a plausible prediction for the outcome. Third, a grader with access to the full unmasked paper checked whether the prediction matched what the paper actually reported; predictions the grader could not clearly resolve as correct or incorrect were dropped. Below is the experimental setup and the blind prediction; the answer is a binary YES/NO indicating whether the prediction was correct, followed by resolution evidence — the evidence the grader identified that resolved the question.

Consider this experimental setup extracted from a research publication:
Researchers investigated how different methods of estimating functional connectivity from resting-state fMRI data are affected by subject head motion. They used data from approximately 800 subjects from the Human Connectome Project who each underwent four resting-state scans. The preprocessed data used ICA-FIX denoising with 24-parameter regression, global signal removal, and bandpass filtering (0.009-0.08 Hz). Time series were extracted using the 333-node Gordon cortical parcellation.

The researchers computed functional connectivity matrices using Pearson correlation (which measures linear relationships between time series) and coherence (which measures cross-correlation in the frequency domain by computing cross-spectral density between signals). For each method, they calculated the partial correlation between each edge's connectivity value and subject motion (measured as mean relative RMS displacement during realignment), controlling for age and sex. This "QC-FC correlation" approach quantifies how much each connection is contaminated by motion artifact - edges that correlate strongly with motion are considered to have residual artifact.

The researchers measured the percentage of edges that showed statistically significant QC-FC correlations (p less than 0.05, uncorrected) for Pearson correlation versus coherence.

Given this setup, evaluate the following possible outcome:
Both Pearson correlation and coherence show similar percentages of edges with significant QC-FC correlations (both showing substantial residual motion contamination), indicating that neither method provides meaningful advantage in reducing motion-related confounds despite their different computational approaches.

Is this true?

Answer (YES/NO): NO